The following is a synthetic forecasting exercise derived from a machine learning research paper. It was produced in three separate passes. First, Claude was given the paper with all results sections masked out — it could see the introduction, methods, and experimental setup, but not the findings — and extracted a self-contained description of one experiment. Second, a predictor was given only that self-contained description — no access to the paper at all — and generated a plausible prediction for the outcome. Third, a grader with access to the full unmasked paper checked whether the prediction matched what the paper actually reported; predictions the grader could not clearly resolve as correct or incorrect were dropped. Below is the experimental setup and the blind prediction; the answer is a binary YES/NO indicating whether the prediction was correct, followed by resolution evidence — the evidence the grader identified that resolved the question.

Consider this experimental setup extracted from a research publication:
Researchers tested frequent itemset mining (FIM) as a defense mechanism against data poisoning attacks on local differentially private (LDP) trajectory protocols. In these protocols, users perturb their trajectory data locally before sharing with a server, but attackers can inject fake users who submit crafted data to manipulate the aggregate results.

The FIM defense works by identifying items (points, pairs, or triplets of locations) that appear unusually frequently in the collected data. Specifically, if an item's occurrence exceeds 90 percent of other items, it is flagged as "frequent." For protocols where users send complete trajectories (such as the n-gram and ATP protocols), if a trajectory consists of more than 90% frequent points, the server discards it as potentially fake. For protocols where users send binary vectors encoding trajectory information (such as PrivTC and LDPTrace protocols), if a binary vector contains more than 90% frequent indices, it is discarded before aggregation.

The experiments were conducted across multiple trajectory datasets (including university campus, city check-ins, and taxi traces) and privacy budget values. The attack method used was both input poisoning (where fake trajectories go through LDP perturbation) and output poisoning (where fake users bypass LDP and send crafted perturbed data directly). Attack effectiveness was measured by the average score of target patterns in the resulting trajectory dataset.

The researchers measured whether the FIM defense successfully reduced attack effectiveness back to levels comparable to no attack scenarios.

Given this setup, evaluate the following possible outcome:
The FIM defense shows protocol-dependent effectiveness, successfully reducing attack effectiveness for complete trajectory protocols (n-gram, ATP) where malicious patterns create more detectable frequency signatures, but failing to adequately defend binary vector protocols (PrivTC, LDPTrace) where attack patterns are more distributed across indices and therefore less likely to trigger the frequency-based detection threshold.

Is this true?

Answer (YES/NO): NO